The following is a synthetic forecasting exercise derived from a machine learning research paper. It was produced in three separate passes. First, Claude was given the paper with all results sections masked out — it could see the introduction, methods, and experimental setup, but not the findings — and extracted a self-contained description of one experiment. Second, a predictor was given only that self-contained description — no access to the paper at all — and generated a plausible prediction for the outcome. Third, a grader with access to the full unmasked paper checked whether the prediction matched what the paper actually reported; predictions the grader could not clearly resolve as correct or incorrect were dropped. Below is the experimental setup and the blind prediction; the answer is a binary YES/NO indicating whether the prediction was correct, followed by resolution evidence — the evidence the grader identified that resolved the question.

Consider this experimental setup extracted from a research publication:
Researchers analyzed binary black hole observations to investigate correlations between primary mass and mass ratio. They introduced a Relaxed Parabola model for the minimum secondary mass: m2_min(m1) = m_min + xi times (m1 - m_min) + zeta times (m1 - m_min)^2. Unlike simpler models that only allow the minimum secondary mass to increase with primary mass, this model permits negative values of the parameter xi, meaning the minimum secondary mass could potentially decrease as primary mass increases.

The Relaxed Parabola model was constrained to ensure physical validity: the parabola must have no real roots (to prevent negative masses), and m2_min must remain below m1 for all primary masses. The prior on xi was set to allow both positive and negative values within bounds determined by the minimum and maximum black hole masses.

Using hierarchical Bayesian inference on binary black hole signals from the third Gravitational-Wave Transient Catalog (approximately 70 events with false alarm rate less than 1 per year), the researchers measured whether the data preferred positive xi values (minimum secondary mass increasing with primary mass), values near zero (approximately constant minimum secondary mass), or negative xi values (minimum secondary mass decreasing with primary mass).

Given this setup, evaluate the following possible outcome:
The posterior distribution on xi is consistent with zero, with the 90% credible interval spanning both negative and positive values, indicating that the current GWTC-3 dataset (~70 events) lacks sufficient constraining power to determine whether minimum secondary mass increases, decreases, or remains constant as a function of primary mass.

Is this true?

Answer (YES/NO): NO